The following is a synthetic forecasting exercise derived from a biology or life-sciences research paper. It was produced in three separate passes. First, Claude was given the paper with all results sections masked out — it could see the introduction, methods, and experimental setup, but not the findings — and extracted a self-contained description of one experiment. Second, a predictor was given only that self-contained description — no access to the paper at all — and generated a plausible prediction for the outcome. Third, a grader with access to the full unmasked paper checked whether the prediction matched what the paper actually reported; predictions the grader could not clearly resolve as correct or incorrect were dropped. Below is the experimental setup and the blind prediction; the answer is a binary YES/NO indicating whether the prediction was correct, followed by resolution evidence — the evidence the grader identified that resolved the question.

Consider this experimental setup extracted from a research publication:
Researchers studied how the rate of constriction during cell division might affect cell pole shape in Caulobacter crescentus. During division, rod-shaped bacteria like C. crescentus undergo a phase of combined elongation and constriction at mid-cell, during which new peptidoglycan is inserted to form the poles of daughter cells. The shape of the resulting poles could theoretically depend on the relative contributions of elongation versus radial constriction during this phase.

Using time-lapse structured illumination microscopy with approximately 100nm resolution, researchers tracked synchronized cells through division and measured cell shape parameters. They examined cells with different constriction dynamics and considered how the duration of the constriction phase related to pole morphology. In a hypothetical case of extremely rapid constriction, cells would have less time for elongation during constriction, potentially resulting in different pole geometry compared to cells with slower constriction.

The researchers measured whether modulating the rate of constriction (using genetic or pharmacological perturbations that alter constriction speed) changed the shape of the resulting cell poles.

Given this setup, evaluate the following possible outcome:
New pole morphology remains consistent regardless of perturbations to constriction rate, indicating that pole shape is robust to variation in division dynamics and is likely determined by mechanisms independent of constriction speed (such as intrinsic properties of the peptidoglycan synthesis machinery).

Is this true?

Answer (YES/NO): NO